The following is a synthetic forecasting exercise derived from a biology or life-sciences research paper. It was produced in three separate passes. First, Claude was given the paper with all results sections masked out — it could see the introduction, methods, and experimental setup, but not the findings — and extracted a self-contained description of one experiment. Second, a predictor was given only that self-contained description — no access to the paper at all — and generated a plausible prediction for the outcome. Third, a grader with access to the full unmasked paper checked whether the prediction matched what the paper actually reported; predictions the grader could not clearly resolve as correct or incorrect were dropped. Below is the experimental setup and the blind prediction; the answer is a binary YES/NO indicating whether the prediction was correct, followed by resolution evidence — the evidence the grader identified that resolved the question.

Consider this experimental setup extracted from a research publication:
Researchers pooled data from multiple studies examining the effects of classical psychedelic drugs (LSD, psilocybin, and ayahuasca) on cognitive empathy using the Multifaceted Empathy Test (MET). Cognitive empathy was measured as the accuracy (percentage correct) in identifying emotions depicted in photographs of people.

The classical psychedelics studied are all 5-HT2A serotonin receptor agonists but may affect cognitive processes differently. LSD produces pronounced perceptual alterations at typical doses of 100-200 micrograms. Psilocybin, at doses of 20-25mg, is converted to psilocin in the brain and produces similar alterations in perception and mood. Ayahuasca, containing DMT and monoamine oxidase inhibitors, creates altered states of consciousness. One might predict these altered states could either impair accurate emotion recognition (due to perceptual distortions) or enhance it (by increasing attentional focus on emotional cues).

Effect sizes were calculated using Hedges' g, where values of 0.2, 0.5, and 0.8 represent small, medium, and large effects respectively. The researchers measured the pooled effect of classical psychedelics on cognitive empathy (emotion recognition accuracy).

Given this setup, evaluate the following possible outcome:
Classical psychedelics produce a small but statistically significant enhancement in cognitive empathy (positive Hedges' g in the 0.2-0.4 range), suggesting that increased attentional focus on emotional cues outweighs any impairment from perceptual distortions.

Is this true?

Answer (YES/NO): NO